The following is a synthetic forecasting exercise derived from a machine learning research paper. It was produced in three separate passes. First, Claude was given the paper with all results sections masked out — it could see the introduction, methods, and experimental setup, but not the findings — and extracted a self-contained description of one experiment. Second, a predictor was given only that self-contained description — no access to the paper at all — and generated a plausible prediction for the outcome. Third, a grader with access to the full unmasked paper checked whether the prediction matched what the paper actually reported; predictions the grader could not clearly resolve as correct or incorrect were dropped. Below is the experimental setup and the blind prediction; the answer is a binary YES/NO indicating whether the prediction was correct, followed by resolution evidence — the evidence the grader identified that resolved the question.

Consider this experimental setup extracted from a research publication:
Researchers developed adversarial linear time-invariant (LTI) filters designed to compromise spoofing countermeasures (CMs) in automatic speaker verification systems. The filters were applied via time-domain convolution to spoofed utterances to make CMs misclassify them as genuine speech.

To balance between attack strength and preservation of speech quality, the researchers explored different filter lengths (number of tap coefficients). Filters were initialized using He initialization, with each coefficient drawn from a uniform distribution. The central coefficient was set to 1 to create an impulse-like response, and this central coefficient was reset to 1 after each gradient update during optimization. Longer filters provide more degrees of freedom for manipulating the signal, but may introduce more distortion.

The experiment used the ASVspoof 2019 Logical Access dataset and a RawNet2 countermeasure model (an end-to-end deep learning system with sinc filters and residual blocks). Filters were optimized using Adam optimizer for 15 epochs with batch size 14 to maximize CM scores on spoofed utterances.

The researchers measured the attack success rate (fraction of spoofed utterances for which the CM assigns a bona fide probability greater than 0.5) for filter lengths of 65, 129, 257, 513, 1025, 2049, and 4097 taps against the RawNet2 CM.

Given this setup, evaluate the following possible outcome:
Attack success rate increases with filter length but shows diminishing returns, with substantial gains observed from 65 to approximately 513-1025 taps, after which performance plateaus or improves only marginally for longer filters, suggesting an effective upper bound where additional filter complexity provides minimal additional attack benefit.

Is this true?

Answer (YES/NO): NO